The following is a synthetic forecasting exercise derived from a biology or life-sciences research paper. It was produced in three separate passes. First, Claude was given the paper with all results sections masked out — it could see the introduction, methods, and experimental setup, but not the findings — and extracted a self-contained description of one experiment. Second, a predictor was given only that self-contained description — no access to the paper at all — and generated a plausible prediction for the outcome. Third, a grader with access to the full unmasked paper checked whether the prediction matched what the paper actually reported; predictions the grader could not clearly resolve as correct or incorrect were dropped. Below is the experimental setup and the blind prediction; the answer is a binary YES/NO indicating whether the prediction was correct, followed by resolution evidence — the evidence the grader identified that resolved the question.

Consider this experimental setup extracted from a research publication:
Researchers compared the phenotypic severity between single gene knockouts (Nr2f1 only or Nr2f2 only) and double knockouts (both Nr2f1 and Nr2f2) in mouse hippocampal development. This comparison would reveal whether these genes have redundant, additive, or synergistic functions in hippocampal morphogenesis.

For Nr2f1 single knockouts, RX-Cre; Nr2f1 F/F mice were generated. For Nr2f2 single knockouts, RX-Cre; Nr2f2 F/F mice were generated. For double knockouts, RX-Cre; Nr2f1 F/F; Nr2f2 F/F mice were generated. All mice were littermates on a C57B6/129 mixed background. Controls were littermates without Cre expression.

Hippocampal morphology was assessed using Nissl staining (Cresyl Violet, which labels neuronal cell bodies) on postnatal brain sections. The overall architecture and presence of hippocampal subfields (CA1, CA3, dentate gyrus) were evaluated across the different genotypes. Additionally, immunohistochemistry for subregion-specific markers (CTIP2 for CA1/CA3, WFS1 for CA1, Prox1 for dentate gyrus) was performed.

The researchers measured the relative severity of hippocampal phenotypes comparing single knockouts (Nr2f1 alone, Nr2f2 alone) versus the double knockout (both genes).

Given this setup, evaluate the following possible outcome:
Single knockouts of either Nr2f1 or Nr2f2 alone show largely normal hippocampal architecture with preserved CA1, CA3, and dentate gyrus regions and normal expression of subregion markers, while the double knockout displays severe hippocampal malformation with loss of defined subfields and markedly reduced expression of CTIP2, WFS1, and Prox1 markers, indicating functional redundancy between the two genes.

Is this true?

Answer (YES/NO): NO